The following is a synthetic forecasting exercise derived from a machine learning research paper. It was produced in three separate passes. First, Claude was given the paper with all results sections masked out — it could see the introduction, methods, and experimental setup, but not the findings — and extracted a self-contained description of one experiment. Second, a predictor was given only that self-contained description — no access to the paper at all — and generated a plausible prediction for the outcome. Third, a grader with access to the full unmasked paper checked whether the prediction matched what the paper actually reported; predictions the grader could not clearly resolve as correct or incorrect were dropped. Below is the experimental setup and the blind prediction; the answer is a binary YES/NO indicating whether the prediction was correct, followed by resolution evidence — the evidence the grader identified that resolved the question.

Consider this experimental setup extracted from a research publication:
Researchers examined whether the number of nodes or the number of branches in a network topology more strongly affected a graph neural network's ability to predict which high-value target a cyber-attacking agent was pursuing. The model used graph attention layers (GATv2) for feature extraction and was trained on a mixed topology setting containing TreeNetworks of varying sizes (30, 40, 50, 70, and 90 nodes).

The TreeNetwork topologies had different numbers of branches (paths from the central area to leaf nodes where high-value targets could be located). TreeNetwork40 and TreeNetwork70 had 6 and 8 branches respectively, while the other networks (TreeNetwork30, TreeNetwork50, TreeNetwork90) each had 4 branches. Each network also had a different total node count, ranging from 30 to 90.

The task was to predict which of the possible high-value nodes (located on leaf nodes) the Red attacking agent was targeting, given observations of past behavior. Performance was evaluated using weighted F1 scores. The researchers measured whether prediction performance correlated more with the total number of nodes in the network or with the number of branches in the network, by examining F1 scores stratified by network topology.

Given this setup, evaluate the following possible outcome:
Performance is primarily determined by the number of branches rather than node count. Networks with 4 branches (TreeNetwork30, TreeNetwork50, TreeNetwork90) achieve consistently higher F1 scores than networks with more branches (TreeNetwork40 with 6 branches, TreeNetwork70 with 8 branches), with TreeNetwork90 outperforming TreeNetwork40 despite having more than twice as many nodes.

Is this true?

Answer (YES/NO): YES